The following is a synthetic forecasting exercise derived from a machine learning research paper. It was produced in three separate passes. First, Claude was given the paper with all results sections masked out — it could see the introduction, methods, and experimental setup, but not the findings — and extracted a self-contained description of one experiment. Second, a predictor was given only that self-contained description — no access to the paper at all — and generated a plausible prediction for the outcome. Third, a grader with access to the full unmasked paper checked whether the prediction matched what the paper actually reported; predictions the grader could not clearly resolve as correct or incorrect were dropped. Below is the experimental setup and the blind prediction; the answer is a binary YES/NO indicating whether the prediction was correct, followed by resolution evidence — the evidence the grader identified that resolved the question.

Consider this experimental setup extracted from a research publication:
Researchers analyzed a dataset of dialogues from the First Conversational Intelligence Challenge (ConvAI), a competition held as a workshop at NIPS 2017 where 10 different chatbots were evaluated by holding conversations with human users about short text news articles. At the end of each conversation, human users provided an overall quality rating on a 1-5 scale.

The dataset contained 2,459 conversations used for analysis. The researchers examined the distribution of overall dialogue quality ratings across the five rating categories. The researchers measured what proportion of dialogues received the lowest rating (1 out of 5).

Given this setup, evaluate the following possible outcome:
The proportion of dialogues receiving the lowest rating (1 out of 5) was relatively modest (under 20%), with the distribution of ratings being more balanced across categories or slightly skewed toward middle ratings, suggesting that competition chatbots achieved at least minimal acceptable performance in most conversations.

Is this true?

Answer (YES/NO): NO